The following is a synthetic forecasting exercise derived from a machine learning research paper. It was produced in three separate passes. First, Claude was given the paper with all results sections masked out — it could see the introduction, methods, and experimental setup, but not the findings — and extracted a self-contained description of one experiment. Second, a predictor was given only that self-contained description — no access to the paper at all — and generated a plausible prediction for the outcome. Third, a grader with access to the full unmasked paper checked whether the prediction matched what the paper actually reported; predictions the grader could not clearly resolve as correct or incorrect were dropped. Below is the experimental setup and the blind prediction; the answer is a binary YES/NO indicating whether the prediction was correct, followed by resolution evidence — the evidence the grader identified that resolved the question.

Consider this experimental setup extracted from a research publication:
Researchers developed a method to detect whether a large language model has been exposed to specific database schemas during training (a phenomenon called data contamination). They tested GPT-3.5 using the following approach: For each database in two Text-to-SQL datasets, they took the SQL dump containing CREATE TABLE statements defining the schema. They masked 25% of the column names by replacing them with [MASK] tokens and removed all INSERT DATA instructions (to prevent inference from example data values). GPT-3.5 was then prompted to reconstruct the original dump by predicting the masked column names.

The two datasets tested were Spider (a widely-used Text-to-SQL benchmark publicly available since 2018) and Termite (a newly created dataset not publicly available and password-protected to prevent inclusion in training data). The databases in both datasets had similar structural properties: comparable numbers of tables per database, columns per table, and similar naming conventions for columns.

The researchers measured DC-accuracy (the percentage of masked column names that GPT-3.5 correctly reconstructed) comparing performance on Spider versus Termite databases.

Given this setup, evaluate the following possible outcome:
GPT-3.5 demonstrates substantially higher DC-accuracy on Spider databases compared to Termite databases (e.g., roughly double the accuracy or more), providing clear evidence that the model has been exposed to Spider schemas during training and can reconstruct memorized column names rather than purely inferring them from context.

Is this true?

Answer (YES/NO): YES